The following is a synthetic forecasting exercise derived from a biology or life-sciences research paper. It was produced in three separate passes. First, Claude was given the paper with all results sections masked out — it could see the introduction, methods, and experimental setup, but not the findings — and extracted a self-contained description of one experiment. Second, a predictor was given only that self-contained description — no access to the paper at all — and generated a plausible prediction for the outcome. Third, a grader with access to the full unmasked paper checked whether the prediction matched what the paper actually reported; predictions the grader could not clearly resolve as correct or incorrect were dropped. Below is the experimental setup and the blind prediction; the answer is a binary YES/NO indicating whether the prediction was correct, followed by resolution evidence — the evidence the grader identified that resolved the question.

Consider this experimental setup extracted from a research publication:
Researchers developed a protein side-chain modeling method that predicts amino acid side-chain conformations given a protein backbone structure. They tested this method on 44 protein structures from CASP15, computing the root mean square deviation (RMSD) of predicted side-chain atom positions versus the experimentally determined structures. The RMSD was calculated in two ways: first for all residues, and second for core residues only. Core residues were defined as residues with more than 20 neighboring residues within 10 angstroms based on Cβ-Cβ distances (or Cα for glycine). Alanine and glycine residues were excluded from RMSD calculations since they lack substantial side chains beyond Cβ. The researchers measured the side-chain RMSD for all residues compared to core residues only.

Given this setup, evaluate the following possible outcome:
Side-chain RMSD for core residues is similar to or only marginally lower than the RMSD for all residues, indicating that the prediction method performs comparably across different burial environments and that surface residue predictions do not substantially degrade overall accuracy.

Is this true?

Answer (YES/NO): NO